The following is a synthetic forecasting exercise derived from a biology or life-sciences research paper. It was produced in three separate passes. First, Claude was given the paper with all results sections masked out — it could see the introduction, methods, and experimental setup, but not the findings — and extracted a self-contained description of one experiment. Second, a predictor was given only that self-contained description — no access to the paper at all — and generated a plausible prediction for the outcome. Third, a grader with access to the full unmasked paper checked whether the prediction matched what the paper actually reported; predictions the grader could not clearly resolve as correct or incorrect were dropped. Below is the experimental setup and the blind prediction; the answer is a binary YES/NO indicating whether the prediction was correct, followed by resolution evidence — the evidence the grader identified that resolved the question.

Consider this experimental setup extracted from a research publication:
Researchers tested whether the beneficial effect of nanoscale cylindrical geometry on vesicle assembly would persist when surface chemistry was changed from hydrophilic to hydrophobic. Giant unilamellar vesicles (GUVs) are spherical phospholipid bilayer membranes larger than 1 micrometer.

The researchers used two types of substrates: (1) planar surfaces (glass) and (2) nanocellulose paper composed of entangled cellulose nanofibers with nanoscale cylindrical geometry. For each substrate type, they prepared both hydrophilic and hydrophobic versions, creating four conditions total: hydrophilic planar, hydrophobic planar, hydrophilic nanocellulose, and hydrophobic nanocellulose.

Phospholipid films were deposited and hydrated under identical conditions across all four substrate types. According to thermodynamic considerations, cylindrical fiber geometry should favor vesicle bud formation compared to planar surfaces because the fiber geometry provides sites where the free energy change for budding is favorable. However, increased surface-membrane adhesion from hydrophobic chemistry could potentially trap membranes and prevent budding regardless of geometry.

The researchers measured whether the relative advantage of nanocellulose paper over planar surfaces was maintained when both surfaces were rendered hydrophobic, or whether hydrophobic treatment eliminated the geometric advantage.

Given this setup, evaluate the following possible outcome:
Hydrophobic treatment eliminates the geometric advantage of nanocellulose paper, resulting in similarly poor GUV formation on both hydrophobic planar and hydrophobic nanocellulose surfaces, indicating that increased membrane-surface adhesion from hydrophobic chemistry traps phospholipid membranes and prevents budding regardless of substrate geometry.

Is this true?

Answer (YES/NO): NO